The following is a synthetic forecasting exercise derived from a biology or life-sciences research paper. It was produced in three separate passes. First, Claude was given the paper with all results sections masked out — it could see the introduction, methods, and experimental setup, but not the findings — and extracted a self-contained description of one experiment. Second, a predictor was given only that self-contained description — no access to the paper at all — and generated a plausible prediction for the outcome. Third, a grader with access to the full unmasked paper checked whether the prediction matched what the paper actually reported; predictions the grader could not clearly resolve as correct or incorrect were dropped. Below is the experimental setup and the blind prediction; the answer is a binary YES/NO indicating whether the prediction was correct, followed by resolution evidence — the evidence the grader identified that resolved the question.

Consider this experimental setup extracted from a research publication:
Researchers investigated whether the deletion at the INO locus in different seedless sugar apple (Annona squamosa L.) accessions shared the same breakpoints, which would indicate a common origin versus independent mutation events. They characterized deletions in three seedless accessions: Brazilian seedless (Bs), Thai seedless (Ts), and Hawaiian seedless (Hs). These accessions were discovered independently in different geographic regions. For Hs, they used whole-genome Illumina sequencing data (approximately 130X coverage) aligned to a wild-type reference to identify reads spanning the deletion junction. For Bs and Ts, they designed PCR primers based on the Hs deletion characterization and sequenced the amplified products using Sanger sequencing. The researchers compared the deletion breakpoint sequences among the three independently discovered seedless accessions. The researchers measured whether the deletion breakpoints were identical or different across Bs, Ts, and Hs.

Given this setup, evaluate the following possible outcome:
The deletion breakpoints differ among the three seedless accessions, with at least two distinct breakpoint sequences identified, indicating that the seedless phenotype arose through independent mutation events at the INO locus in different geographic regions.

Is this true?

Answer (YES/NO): NO